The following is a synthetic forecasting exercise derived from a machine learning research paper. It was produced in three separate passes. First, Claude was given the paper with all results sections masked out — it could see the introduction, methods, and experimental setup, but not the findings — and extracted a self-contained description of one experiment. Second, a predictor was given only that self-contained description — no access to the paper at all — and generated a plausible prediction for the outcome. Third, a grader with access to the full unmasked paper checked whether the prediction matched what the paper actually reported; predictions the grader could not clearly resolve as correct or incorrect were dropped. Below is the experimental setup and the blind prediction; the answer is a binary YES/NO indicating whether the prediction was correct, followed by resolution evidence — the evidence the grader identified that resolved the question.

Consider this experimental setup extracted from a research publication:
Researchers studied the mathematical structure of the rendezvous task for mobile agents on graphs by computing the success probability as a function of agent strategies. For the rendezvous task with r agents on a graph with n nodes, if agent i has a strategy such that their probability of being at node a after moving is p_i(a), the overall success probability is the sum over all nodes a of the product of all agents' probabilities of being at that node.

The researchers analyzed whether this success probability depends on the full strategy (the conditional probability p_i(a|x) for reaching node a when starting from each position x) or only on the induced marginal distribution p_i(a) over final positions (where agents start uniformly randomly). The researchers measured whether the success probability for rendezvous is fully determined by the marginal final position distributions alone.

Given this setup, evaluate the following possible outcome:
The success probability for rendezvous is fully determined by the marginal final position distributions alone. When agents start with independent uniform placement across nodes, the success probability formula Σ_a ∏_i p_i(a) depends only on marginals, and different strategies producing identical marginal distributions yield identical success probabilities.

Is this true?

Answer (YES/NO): YES